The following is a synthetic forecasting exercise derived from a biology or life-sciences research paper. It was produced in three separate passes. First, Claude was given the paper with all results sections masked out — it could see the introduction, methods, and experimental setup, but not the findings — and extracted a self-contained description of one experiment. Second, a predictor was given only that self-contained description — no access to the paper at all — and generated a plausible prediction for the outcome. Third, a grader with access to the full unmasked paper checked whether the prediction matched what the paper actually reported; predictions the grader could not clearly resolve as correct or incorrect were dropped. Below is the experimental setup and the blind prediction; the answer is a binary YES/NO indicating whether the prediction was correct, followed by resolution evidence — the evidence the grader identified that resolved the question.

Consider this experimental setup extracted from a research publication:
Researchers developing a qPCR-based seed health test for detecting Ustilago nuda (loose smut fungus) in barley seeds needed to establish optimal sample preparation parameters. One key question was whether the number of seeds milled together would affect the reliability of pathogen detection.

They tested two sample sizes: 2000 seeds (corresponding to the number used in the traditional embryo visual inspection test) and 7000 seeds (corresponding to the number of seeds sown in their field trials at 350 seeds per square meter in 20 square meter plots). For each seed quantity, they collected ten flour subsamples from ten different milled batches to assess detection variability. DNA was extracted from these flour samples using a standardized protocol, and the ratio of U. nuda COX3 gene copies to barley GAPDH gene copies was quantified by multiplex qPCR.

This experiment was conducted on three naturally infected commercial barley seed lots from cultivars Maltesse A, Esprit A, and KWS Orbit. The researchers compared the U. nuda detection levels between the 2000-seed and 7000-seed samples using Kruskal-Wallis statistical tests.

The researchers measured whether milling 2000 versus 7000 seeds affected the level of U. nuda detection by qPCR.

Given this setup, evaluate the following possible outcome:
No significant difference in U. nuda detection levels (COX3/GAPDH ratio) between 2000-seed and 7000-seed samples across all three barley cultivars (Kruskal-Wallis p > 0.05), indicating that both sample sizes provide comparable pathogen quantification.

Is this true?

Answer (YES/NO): YES